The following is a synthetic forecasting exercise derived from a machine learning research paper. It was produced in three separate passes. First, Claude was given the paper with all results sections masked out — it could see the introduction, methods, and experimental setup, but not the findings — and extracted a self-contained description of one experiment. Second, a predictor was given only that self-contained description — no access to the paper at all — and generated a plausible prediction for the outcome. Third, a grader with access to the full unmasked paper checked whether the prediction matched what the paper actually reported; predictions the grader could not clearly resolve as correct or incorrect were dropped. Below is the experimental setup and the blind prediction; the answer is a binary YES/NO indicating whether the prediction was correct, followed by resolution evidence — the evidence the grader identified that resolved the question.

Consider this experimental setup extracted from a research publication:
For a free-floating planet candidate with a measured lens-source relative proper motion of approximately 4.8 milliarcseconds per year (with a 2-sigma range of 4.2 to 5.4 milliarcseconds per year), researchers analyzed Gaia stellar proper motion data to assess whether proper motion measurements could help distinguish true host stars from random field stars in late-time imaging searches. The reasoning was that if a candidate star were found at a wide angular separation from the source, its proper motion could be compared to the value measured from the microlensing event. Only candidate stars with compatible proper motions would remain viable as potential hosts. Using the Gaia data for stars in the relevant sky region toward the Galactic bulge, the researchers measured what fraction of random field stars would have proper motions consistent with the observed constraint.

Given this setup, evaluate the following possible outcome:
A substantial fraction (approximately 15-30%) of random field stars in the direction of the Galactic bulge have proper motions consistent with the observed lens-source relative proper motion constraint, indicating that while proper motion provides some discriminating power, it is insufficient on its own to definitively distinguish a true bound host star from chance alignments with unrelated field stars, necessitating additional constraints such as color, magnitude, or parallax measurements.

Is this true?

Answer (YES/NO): YES